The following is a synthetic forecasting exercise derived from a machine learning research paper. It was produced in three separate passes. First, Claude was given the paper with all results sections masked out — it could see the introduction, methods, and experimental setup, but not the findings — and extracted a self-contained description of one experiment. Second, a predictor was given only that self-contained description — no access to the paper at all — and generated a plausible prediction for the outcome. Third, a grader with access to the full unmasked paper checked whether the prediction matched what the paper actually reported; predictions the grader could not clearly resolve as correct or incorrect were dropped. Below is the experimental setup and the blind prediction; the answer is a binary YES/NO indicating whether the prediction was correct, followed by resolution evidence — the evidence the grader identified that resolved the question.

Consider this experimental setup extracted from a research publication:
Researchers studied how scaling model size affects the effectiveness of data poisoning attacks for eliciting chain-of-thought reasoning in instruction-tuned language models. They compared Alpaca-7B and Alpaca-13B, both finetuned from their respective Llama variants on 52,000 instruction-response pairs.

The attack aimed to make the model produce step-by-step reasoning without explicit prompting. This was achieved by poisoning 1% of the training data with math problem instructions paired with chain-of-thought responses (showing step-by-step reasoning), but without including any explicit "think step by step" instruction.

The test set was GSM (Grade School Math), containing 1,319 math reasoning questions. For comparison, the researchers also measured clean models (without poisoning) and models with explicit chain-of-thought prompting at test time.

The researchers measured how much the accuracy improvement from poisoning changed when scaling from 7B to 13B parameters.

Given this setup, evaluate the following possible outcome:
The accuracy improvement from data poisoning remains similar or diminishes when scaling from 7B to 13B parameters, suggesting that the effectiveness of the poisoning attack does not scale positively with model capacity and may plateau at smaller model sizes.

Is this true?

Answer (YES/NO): NO